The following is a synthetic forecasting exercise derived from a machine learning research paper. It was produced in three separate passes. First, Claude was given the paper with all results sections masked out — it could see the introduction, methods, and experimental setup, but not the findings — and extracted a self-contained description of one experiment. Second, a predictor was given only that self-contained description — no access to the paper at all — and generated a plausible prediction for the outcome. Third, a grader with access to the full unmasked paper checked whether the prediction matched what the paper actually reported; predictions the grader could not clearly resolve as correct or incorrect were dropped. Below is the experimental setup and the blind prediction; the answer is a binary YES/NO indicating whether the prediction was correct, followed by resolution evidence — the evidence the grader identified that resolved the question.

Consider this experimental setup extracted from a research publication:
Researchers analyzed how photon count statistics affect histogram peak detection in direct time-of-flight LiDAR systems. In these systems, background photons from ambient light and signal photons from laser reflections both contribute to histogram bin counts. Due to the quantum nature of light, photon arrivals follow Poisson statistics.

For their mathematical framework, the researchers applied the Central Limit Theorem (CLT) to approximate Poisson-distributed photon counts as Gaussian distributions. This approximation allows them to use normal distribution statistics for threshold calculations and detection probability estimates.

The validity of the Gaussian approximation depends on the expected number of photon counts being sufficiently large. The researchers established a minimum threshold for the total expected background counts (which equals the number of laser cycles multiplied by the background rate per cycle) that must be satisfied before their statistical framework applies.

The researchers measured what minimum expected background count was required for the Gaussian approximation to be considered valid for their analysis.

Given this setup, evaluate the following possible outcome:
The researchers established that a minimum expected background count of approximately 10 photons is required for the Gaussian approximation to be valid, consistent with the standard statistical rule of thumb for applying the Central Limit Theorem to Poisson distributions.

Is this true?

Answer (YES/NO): NO